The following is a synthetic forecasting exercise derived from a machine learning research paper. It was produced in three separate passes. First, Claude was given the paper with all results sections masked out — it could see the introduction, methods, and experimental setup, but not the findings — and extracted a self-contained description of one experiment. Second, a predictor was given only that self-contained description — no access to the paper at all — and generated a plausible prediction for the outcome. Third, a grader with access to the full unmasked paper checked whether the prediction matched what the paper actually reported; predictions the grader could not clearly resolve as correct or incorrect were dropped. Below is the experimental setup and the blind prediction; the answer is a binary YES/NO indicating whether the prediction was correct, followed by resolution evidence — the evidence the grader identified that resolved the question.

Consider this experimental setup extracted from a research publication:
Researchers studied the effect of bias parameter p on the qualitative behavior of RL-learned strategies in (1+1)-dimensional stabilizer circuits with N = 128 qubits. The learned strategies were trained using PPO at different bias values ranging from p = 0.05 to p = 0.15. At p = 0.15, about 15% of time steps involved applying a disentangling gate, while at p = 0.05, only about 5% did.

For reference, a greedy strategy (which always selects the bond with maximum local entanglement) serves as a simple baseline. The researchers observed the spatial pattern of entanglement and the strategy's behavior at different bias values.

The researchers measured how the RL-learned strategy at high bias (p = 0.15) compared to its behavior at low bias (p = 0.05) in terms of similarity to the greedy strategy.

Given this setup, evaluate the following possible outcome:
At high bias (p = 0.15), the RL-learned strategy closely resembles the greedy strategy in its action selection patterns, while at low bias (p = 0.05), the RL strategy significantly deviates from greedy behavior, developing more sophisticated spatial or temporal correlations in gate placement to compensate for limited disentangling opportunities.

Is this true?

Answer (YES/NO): YES